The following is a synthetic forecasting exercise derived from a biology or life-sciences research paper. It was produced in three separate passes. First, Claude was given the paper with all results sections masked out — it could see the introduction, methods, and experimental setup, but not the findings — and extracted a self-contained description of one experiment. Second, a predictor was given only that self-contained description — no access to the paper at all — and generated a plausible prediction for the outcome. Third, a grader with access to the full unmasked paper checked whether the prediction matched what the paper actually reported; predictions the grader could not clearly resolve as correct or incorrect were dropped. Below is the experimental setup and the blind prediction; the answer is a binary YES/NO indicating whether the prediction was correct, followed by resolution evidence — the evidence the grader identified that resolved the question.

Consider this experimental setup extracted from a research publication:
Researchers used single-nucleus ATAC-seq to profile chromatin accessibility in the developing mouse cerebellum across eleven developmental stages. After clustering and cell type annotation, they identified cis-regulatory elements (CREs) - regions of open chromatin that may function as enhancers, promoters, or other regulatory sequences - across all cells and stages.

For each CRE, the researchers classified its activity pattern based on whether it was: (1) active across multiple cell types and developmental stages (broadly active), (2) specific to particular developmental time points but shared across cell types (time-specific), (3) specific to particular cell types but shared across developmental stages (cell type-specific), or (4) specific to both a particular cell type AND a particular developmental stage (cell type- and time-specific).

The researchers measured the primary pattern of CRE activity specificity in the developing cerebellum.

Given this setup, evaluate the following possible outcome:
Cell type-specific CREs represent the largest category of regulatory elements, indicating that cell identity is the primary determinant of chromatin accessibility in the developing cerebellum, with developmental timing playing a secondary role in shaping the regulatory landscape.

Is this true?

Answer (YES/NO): NO